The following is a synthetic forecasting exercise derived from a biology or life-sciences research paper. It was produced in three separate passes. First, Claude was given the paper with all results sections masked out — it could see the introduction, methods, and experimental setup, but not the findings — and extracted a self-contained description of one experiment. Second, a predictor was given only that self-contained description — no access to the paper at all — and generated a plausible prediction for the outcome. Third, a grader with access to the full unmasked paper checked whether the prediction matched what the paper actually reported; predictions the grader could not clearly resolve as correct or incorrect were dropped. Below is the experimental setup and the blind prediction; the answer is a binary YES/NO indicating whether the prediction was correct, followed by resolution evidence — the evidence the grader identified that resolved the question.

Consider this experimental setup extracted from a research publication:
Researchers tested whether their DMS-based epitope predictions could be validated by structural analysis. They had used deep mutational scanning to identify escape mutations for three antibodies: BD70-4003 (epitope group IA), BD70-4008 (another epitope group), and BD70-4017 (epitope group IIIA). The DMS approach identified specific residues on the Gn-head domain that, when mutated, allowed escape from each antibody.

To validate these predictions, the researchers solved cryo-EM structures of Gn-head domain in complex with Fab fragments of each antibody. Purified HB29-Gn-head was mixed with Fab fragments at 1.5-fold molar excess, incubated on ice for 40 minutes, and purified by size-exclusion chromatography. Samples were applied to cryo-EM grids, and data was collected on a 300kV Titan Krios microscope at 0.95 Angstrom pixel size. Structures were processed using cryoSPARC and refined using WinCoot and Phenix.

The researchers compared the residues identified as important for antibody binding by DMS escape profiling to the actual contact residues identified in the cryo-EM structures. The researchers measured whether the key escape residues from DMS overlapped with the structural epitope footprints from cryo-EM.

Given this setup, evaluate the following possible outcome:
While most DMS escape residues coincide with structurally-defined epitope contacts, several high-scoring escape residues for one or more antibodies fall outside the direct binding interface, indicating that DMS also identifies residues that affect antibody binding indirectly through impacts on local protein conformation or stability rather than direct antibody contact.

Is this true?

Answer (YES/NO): NO